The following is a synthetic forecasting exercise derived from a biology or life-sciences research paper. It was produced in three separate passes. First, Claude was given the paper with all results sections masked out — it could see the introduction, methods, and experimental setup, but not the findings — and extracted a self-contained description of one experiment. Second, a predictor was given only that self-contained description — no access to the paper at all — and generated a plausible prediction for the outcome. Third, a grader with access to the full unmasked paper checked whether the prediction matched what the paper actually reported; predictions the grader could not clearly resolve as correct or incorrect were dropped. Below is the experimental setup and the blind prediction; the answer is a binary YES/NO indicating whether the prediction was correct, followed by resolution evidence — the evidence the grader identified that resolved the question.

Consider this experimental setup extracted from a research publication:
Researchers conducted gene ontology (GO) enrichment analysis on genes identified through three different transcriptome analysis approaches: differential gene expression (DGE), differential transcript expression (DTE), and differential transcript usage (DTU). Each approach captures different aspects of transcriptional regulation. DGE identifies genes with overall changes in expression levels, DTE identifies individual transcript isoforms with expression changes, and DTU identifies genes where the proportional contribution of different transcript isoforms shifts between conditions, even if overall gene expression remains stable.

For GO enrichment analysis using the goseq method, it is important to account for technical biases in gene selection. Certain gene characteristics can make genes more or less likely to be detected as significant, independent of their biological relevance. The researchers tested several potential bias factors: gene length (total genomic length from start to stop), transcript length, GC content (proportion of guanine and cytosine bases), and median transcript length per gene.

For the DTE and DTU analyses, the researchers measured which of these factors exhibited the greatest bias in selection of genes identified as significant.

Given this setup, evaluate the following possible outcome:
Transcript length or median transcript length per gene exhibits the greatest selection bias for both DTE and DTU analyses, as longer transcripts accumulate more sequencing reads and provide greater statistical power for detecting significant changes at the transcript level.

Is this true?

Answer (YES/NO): YES